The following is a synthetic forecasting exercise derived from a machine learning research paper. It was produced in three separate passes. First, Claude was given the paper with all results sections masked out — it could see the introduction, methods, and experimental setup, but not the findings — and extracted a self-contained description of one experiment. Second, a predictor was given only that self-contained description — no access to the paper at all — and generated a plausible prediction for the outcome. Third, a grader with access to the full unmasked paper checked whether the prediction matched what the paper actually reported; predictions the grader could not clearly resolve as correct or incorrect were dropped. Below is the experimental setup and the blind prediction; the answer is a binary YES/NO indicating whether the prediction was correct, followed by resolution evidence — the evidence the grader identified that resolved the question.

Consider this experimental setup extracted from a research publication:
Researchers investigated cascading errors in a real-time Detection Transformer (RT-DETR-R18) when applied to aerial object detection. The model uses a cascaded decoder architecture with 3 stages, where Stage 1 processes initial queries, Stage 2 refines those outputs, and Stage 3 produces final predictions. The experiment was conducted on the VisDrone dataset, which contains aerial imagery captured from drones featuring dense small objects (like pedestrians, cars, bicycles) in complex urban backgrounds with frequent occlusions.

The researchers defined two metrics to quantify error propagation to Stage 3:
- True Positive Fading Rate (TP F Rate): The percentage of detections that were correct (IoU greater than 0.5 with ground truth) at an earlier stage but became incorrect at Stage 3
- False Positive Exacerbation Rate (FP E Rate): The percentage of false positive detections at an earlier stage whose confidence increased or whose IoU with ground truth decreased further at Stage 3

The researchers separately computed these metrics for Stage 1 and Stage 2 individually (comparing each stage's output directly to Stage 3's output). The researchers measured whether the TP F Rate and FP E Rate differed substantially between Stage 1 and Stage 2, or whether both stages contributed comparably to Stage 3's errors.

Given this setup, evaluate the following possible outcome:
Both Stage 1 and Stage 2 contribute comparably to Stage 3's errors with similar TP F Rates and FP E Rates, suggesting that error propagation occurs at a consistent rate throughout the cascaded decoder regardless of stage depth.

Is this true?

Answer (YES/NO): YES